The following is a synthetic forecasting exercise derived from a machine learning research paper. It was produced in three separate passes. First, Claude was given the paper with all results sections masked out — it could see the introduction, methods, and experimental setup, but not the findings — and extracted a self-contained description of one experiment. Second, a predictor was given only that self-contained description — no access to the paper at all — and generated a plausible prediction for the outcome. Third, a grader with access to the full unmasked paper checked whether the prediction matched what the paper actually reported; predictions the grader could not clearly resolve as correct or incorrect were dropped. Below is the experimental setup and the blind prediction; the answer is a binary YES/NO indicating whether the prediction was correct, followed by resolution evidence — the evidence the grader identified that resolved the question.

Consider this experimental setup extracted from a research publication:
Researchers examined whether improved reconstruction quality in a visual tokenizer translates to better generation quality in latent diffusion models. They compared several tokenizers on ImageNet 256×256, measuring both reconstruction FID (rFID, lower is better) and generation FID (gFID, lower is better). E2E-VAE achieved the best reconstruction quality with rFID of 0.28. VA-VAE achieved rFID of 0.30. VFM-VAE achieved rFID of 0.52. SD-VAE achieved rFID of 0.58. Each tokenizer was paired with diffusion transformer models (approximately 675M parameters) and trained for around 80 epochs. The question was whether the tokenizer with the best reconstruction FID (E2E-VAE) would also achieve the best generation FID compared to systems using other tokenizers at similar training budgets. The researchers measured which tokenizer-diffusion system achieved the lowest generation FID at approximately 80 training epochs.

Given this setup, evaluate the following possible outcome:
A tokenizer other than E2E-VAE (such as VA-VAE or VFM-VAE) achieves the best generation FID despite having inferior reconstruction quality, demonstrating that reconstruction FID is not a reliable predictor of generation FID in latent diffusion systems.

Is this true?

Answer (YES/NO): YES